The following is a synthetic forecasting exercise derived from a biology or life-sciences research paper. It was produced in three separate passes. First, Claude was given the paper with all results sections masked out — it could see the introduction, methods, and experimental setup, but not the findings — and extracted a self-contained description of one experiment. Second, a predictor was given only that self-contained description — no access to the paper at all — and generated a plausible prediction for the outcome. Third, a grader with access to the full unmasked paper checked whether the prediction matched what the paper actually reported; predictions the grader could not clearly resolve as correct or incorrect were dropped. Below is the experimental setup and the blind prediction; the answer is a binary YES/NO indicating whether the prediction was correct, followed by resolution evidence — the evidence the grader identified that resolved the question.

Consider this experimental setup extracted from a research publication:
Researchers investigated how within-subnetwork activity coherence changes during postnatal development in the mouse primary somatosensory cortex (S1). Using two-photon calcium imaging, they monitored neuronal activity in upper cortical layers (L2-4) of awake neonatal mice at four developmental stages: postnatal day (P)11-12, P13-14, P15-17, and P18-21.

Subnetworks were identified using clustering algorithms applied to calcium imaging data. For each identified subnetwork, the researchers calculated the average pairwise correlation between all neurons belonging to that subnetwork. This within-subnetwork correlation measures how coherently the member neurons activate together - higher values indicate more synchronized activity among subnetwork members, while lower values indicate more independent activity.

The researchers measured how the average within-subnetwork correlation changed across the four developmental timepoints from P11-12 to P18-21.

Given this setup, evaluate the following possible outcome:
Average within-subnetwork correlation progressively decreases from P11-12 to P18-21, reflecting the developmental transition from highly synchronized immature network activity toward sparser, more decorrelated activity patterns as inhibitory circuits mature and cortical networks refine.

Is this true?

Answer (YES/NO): NO